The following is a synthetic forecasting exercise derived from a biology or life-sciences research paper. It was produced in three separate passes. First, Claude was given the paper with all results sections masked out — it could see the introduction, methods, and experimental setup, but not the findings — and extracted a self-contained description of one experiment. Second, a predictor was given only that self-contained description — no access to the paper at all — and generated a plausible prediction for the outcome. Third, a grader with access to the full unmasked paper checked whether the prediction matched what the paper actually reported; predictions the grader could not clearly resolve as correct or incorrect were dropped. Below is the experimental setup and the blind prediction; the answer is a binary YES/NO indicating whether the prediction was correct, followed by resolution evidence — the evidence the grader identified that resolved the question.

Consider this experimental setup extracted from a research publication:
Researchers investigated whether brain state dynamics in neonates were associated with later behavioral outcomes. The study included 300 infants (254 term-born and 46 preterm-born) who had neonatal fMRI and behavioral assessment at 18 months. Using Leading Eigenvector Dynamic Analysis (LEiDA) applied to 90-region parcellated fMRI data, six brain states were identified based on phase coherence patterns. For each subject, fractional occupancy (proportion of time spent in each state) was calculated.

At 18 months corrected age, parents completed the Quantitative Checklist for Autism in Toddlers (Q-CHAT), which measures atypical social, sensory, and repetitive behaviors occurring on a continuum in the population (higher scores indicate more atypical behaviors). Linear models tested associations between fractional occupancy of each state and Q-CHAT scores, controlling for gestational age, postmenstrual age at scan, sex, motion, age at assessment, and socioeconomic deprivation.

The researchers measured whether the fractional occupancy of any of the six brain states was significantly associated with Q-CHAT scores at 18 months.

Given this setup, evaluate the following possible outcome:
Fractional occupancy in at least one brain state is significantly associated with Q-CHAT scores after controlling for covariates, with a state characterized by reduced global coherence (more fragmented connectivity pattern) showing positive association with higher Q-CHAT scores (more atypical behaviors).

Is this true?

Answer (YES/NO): YES